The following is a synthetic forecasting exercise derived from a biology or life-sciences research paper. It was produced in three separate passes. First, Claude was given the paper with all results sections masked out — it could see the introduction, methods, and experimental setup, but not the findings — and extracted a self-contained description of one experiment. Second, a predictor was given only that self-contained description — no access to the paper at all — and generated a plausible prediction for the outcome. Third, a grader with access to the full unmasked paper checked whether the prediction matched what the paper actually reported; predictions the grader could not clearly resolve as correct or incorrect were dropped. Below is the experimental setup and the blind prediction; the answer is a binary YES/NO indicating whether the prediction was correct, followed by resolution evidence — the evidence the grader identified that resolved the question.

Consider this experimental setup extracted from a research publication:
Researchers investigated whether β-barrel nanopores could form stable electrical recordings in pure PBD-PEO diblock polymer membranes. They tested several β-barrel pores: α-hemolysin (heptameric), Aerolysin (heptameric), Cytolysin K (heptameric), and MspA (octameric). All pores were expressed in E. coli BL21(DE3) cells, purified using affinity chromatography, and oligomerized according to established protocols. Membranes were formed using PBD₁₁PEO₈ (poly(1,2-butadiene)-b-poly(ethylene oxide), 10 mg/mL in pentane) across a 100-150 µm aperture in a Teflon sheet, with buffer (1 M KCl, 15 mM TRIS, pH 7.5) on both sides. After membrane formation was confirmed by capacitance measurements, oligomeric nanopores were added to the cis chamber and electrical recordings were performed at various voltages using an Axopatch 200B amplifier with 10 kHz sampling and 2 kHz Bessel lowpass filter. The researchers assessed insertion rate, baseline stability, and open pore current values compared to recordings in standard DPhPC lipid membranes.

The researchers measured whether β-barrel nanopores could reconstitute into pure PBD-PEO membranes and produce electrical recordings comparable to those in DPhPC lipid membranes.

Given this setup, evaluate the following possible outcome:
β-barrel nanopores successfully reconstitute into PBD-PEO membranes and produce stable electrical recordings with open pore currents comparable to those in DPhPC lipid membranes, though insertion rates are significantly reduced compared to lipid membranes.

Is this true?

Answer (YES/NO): NO